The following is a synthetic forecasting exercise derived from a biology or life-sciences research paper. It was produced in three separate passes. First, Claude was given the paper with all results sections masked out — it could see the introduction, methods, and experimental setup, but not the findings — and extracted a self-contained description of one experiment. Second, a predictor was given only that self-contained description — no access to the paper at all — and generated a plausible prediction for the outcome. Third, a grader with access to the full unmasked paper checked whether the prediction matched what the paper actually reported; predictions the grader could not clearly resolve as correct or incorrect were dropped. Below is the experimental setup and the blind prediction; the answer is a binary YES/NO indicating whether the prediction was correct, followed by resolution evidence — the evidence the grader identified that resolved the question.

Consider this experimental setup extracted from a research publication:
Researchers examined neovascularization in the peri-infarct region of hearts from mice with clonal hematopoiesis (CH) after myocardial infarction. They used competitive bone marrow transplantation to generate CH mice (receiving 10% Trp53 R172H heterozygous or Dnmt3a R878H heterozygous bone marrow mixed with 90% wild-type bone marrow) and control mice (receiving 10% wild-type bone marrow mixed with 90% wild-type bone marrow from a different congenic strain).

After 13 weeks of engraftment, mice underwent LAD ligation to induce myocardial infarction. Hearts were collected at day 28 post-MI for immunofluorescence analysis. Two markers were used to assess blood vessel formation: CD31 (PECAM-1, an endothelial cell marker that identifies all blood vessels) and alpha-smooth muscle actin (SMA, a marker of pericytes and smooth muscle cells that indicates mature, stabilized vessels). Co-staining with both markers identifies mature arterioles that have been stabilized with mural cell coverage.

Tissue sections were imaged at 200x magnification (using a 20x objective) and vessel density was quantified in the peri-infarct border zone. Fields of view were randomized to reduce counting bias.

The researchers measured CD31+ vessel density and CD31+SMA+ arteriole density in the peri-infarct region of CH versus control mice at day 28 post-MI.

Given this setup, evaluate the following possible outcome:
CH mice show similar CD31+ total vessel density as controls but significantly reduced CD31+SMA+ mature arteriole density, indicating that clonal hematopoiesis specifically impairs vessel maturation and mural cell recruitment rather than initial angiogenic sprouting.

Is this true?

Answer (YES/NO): NO